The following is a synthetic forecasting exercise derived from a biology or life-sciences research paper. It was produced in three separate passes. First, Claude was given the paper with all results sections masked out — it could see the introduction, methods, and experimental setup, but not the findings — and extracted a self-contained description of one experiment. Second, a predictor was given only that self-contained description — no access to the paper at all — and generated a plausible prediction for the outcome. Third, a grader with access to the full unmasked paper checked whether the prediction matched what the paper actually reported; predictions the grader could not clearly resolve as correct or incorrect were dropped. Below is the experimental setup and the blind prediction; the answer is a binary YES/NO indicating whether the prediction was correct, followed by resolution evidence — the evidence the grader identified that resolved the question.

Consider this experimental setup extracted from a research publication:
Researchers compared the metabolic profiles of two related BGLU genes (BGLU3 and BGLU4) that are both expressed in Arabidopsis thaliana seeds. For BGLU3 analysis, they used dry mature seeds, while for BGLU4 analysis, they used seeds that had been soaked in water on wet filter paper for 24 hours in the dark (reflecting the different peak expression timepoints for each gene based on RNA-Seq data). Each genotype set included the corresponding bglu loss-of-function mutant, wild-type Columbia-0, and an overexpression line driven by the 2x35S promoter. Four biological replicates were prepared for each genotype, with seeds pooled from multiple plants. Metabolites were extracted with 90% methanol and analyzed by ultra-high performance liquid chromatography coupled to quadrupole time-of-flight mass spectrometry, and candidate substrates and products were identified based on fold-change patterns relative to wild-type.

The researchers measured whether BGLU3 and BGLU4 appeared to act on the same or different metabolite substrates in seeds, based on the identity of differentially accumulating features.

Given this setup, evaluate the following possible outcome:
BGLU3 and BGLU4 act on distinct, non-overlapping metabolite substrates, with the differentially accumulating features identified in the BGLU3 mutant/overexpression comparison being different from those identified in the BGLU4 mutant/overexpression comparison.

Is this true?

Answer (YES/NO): NO